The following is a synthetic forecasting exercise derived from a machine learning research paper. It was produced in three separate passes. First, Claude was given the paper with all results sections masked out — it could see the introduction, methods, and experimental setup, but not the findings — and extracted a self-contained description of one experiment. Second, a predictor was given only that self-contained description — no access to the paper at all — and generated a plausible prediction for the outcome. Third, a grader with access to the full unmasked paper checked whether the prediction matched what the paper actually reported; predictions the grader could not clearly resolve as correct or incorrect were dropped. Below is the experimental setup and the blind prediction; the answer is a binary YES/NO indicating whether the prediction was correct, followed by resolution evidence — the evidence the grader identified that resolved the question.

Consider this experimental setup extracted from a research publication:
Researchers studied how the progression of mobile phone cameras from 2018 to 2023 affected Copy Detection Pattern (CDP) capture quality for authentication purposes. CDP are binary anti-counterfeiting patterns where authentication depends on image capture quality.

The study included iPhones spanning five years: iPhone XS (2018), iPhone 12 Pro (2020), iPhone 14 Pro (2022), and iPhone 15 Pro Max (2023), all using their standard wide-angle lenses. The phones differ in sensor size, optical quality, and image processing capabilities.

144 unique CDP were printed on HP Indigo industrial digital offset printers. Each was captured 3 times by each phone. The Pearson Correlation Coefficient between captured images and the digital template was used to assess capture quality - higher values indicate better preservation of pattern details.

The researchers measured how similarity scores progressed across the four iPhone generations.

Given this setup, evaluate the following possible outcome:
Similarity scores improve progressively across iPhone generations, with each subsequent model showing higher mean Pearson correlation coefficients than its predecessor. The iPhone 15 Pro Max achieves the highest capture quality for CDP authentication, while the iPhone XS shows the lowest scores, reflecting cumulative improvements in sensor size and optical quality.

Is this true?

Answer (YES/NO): NO